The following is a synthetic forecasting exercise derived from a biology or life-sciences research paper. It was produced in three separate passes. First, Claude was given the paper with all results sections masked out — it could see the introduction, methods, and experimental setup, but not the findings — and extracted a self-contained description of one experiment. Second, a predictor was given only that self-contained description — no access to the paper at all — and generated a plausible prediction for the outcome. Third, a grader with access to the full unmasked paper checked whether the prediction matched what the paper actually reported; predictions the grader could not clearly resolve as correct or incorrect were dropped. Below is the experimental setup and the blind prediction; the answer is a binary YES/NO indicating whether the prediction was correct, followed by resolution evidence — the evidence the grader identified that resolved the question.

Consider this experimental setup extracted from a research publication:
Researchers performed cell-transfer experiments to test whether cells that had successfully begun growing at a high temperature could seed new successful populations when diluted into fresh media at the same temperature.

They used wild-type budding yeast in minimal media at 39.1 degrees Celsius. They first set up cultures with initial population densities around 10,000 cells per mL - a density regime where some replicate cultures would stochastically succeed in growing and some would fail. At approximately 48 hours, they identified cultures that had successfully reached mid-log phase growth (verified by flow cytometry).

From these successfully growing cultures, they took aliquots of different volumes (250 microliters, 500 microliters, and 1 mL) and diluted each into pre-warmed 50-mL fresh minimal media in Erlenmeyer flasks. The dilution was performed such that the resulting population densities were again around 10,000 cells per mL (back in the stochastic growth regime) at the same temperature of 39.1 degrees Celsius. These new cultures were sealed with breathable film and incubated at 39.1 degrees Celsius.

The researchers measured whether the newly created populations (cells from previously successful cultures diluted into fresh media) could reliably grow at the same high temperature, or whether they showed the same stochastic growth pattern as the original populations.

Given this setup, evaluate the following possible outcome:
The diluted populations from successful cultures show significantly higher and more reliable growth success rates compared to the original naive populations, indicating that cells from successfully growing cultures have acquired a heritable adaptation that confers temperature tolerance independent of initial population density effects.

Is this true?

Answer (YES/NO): NO